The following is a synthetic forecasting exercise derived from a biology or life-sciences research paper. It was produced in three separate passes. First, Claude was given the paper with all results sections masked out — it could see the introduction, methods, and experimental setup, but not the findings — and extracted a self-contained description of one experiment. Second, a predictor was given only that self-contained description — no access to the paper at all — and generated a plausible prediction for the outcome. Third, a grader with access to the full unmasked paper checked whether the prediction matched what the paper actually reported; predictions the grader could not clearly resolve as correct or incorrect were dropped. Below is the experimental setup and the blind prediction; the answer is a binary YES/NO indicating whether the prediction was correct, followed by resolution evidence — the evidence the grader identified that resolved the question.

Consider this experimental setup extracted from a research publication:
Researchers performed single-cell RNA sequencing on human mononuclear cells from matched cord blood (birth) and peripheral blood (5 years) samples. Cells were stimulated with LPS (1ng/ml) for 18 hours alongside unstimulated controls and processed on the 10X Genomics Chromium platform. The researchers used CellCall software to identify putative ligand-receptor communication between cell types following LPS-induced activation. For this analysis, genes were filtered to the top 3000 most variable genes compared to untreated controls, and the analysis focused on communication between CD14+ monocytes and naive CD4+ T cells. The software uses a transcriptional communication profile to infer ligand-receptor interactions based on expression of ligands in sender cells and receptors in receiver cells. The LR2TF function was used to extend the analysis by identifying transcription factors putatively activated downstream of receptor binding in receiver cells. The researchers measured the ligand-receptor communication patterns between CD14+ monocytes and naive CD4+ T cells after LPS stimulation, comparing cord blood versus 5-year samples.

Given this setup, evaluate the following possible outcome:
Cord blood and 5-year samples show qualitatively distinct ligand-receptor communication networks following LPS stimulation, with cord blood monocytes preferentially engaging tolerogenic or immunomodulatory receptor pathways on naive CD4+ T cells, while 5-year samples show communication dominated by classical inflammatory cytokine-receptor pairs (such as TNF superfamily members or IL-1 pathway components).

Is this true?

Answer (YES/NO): NO